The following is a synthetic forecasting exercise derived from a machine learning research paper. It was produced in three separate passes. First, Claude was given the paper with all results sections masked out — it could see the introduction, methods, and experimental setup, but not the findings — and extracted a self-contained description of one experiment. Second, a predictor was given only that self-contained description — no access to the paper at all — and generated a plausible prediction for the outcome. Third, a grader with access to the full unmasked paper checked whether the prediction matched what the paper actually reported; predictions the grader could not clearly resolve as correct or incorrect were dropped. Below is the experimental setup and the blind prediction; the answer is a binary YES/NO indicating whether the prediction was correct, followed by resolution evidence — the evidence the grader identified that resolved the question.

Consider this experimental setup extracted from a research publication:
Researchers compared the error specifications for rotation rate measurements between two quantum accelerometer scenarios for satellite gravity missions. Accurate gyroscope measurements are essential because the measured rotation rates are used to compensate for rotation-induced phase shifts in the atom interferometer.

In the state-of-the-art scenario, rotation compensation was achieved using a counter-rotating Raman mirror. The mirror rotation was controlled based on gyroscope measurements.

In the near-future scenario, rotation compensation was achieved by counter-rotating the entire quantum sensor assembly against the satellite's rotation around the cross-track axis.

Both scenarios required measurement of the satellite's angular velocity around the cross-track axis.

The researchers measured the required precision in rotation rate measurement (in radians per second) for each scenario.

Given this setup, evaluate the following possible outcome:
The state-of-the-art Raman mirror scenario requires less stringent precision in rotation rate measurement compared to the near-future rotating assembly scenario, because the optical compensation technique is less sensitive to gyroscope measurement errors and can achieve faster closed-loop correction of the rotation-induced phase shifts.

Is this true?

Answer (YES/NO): YES